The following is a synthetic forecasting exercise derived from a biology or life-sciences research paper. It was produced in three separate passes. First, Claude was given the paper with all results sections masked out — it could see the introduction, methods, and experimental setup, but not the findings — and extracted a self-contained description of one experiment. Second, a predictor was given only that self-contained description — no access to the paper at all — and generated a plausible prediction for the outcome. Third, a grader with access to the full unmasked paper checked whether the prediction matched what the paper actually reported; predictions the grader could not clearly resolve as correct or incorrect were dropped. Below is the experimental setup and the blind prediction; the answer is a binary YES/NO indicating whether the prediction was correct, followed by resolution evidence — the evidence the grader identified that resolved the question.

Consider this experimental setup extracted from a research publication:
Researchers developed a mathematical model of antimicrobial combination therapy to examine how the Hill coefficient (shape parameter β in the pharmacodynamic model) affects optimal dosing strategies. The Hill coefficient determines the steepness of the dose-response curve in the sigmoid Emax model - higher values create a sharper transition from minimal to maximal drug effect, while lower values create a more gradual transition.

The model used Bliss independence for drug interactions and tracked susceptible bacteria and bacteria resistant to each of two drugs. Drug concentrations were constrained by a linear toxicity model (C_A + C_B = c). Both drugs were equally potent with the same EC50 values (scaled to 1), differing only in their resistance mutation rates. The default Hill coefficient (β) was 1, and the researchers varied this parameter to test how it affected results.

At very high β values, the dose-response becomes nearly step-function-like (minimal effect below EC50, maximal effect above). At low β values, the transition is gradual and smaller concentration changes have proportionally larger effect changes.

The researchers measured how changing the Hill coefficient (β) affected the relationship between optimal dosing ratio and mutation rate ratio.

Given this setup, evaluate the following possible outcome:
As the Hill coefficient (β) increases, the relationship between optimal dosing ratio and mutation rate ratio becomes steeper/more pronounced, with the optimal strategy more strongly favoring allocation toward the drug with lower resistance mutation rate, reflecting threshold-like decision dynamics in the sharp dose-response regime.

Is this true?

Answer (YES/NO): NO